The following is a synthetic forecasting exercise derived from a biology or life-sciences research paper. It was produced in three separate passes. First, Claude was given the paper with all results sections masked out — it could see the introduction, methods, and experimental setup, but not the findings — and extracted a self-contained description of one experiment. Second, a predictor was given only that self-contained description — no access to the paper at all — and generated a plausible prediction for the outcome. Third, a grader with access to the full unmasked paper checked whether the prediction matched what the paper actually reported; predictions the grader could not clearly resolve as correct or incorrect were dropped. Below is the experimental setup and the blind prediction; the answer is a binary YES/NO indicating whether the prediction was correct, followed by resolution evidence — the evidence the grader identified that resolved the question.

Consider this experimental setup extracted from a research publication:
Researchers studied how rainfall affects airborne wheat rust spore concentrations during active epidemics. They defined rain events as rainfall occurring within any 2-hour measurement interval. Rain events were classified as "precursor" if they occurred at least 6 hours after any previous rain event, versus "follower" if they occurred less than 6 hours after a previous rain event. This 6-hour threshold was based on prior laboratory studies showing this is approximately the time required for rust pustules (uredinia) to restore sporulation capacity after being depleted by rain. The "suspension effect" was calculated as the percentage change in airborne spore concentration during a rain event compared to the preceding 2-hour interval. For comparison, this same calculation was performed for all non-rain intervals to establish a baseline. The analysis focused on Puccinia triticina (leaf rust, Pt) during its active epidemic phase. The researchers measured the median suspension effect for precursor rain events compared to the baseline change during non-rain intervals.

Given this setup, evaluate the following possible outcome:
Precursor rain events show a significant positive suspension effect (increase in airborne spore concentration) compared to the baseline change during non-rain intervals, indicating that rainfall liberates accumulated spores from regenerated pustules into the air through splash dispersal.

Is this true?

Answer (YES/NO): NO